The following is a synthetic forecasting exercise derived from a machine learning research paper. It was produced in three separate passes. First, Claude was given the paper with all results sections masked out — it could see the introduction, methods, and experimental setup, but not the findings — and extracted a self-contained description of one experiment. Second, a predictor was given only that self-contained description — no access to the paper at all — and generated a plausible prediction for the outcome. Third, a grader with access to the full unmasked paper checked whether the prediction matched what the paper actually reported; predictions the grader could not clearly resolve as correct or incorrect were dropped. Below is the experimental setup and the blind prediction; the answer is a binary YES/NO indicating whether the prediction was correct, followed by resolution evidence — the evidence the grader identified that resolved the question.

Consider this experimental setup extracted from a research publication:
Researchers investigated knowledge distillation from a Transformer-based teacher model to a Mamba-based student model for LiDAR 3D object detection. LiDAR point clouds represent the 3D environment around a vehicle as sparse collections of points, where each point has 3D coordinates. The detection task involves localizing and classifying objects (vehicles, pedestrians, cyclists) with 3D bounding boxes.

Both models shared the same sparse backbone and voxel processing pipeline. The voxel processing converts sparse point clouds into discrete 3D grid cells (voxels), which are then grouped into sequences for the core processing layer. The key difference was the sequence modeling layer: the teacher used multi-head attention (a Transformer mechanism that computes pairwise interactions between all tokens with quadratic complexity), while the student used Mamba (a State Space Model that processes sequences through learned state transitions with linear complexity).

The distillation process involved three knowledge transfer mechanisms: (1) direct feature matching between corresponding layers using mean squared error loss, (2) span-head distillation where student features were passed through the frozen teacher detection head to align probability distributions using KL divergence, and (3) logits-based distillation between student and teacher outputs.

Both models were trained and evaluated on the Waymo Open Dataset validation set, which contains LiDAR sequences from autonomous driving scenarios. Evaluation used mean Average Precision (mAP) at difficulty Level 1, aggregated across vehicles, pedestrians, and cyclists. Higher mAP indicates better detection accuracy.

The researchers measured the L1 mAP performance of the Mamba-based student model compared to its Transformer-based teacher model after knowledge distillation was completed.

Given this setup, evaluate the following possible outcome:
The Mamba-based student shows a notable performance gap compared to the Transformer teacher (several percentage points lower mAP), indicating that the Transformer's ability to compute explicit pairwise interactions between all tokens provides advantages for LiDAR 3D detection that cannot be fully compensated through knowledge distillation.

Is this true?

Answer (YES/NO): NO